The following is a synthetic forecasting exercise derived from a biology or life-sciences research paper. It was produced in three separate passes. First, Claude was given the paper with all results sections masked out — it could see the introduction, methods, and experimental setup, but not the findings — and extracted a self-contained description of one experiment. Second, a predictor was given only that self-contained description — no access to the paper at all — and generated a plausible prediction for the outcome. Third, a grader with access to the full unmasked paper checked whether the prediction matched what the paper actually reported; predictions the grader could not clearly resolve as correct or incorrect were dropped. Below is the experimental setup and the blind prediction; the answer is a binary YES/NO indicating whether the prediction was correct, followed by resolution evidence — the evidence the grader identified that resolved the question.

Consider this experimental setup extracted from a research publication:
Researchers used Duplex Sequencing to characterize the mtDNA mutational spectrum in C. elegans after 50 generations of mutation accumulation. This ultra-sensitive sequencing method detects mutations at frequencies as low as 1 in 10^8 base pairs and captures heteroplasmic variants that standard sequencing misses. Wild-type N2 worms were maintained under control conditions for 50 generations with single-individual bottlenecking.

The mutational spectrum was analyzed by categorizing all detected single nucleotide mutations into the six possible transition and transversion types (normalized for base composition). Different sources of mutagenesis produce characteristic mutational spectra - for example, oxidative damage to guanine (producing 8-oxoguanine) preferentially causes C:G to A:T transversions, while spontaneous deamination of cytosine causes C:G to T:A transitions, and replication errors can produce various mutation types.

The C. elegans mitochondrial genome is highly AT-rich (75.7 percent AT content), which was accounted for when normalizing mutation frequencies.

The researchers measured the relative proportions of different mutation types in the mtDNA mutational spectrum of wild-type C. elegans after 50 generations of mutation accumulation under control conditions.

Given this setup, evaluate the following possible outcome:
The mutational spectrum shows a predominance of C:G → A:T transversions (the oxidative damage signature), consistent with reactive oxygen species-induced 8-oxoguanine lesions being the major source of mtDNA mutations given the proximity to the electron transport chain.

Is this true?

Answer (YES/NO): YES